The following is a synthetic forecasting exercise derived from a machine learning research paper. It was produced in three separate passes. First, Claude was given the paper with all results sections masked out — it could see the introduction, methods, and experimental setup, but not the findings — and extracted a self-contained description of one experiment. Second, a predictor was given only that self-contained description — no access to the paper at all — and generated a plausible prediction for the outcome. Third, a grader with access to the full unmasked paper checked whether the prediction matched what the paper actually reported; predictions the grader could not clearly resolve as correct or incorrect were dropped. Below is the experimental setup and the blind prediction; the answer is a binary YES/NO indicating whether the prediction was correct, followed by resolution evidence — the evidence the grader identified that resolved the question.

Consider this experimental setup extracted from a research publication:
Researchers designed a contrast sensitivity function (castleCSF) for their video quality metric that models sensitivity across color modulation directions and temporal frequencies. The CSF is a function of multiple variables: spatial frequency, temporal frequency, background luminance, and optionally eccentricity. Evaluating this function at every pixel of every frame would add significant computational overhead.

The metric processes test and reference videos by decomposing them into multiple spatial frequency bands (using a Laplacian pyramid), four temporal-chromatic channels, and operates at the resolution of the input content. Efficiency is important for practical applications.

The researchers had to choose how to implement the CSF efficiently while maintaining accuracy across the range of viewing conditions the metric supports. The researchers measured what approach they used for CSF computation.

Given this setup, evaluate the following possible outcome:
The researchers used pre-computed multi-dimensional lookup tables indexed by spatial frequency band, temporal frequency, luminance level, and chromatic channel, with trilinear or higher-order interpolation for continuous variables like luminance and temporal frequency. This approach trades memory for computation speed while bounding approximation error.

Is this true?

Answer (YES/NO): NO